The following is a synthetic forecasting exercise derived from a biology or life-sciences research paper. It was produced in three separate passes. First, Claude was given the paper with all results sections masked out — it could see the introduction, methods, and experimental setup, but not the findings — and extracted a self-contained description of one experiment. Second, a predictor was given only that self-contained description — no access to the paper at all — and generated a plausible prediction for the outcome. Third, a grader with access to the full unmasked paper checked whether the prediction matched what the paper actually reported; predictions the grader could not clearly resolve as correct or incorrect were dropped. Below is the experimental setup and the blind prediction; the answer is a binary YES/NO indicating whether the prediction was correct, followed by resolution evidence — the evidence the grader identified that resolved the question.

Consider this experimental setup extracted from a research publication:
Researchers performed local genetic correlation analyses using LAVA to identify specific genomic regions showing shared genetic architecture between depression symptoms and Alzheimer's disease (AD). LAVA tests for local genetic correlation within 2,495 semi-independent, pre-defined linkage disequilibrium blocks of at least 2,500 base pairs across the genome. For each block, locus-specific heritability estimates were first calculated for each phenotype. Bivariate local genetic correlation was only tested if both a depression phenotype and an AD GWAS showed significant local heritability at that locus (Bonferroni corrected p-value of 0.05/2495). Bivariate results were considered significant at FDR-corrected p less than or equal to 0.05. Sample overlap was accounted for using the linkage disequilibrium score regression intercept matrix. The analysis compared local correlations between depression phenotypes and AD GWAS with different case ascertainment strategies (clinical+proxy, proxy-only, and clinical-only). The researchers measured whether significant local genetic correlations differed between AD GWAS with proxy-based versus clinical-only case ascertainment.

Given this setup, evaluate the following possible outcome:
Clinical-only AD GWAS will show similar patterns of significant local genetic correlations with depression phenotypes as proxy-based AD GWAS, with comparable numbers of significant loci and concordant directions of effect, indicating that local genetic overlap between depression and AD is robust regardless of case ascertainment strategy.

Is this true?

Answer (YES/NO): NO